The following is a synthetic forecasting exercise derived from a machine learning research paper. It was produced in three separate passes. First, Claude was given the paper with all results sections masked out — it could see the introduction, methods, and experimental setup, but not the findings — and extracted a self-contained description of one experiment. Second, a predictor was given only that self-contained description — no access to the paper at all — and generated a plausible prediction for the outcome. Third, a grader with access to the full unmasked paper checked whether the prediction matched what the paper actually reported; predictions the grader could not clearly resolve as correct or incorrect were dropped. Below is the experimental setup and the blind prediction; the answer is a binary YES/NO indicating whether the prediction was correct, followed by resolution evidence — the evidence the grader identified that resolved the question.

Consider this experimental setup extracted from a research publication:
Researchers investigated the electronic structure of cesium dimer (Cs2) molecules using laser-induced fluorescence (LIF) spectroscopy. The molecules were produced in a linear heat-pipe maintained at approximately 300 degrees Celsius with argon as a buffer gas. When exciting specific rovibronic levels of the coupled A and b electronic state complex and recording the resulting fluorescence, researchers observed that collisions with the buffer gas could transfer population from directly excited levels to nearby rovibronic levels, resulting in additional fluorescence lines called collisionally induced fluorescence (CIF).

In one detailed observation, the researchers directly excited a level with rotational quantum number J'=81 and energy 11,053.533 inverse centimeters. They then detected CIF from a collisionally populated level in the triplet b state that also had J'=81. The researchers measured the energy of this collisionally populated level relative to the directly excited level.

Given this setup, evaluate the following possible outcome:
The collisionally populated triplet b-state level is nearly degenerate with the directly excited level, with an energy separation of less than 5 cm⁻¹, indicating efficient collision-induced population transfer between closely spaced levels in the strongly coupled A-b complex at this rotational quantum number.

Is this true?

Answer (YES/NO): YES